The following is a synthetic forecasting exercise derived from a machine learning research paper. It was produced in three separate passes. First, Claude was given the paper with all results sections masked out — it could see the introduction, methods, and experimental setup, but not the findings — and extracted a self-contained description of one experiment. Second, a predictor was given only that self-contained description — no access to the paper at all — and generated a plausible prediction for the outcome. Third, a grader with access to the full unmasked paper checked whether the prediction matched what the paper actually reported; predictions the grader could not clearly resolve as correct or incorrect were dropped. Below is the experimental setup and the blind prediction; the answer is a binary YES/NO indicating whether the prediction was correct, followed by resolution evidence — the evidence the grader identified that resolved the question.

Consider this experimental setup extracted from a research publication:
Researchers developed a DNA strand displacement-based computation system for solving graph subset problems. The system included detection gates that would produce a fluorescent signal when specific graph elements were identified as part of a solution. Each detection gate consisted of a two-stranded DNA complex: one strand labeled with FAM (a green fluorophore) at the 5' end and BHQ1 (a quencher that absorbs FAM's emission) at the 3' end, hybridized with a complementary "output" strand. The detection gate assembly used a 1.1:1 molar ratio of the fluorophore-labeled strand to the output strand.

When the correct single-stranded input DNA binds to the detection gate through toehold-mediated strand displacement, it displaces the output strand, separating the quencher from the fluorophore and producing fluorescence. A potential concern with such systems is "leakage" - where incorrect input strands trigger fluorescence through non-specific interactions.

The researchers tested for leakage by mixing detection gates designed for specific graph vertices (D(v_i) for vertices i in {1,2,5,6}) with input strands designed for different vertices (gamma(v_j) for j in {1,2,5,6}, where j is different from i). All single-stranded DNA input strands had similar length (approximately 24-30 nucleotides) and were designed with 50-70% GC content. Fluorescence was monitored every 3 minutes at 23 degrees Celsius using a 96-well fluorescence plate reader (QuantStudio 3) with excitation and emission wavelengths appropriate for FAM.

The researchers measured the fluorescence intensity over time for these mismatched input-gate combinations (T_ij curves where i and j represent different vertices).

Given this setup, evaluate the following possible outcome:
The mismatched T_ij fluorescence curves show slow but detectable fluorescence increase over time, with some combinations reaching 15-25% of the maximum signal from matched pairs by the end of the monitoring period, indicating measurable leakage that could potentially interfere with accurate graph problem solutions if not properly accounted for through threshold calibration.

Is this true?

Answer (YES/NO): NO